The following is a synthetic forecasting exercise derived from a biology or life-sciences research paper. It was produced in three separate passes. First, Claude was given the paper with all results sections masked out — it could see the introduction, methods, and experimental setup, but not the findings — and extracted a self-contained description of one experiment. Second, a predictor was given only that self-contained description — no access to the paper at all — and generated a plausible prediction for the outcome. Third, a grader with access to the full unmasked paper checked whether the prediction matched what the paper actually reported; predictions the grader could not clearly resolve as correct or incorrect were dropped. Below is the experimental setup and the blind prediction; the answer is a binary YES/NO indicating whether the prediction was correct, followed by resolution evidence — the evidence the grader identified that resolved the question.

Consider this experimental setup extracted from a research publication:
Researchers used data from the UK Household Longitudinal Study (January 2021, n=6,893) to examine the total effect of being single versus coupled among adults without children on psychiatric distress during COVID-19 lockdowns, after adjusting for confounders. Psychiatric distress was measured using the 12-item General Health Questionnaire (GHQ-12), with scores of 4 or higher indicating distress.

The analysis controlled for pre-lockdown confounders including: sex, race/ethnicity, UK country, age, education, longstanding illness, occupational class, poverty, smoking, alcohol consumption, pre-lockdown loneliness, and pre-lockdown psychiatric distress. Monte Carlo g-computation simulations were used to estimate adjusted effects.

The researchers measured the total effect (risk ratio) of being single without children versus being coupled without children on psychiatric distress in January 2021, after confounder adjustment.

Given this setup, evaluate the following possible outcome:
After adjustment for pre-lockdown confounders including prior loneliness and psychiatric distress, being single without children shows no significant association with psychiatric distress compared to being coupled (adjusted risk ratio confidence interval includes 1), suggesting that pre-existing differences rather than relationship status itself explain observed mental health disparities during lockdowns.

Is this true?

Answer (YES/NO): NO